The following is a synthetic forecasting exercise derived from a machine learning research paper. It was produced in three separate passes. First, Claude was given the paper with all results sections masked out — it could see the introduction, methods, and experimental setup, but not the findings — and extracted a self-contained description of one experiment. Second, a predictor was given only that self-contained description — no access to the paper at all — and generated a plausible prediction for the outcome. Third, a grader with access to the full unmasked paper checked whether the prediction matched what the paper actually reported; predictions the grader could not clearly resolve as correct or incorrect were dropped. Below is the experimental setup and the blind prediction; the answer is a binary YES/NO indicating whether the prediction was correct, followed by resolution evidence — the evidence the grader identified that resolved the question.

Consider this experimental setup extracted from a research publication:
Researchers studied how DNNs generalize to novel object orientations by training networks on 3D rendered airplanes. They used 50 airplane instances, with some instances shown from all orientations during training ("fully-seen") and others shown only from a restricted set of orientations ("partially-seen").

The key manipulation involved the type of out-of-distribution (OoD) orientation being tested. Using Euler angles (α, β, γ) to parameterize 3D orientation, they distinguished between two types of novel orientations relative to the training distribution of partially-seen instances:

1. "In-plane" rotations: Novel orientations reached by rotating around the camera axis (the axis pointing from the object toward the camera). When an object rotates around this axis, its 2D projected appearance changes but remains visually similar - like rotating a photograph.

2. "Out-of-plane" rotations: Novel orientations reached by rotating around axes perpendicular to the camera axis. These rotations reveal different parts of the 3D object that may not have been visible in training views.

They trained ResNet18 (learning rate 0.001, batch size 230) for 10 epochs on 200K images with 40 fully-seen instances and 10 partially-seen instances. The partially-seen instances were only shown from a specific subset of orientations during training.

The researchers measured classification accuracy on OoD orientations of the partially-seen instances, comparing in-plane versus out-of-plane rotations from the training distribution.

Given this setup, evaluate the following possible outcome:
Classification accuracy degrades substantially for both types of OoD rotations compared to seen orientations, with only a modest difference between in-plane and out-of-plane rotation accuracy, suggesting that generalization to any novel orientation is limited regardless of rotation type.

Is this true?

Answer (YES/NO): NO